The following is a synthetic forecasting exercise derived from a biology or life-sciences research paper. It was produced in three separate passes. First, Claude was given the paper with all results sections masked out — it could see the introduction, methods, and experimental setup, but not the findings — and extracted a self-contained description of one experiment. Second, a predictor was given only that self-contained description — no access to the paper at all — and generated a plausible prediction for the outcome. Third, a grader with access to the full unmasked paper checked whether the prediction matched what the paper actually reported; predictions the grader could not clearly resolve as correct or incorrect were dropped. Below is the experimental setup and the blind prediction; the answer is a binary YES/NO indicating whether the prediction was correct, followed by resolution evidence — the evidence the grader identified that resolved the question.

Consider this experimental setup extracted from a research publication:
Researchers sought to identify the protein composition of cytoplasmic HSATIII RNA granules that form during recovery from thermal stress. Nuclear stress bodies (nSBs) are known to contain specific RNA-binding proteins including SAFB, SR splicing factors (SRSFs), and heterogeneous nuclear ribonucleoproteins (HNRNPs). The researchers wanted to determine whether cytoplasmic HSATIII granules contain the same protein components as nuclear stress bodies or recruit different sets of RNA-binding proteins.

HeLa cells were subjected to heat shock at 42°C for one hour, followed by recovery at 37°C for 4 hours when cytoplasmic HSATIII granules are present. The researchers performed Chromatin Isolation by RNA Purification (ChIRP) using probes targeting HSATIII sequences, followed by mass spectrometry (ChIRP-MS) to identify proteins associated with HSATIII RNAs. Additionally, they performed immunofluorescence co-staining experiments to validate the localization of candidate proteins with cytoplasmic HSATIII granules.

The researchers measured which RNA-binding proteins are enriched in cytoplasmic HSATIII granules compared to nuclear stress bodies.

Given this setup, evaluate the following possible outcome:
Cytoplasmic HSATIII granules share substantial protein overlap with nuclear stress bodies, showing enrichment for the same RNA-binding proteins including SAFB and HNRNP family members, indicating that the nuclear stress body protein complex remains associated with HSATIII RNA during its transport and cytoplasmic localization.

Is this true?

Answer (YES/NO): NO